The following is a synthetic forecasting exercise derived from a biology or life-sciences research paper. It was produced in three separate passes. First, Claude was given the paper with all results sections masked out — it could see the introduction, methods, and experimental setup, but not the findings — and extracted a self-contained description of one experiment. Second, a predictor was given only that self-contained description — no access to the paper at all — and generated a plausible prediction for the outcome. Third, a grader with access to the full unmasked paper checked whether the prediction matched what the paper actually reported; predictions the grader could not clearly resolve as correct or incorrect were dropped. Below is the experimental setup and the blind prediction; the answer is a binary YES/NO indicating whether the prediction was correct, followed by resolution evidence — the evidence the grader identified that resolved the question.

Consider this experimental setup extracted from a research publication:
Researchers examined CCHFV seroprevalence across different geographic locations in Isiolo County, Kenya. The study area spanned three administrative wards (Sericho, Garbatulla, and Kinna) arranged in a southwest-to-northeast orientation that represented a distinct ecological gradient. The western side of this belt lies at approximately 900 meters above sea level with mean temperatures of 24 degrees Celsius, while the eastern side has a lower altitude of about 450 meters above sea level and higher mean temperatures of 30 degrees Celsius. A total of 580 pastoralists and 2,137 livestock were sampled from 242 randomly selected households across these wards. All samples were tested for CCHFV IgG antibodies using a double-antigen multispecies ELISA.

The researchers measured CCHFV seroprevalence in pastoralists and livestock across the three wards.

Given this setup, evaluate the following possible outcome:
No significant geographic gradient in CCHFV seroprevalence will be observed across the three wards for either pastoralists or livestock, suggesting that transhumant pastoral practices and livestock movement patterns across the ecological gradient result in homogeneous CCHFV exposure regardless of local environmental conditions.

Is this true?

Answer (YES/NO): NO